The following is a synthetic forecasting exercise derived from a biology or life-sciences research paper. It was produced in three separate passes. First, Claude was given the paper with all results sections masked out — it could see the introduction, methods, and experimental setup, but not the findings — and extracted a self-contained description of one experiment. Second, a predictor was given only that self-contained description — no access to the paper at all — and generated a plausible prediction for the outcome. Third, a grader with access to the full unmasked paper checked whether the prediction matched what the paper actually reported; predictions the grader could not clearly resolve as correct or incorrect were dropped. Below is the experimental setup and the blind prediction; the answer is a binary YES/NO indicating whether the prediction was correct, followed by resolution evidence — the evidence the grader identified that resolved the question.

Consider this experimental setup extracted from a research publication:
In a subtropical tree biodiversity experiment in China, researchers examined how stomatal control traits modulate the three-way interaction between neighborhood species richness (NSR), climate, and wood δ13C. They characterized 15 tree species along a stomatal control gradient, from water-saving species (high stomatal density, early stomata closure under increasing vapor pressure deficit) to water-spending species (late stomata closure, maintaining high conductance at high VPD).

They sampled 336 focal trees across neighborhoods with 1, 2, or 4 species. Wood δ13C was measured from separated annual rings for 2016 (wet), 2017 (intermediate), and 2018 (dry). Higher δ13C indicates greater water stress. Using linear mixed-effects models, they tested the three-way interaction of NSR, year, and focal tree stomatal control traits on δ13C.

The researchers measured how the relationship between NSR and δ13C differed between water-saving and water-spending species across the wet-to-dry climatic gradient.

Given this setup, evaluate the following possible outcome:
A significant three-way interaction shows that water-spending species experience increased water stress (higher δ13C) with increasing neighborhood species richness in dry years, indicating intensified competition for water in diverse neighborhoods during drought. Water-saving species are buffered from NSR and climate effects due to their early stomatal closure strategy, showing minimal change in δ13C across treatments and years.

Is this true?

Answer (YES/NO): NO